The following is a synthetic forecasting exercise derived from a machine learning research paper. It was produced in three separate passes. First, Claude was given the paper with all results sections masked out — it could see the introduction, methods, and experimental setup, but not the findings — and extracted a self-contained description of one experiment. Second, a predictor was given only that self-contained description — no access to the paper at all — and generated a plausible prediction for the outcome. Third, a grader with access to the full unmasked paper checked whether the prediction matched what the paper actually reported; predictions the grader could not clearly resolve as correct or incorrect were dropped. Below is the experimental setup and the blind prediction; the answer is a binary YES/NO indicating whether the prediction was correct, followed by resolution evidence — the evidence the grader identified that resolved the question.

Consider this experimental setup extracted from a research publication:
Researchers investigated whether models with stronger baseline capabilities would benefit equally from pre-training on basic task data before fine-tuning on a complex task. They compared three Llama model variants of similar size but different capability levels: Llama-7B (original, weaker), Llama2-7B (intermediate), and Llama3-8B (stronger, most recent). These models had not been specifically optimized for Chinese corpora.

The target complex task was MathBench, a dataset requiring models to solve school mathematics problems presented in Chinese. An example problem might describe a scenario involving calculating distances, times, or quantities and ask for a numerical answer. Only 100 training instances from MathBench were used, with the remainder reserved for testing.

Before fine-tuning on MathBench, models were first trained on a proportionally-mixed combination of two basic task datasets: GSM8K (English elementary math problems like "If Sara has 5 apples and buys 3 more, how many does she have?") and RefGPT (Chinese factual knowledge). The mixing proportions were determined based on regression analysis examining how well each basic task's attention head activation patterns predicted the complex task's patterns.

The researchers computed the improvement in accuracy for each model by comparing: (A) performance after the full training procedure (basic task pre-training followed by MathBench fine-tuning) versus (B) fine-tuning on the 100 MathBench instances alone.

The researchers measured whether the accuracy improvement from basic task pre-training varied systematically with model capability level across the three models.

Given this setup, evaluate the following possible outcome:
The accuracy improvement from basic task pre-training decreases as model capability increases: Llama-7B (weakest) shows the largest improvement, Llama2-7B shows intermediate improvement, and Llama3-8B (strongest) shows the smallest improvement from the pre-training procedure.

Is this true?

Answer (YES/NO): YES